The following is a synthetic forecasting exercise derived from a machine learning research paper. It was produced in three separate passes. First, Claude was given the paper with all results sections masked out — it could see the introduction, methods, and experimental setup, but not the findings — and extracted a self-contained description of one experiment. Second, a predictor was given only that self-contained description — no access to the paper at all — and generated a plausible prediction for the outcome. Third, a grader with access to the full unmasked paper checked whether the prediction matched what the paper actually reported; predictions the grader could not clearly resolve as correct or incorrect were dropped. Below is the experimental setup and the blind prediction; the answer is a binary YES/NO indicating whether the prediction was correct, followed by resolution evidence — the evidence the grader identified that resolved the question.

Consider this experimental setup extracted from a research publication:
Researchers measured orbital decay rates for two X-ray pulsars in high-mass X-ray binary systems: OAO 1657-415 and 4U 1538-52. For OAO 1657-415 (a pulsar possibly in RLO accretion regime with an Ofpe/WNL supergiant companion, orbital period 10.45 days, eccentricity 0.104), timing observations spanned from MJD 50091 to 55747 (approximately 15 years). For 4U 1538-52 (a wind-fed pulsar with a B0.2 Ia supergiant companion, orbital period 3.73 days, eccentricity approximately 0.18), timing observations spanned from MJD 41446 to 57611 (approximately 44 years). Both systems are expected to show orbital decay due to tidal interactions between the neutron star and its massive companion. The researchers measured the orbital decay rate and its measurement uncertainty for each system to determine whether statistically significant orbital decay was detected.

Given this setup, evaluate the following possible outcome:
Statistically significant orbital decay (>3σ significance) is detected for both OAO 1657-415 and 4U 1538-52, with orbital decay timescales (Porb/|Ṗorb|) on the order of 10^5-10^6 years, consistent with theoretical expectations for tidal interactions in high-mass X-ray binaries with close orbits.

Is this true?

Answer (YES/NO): NO